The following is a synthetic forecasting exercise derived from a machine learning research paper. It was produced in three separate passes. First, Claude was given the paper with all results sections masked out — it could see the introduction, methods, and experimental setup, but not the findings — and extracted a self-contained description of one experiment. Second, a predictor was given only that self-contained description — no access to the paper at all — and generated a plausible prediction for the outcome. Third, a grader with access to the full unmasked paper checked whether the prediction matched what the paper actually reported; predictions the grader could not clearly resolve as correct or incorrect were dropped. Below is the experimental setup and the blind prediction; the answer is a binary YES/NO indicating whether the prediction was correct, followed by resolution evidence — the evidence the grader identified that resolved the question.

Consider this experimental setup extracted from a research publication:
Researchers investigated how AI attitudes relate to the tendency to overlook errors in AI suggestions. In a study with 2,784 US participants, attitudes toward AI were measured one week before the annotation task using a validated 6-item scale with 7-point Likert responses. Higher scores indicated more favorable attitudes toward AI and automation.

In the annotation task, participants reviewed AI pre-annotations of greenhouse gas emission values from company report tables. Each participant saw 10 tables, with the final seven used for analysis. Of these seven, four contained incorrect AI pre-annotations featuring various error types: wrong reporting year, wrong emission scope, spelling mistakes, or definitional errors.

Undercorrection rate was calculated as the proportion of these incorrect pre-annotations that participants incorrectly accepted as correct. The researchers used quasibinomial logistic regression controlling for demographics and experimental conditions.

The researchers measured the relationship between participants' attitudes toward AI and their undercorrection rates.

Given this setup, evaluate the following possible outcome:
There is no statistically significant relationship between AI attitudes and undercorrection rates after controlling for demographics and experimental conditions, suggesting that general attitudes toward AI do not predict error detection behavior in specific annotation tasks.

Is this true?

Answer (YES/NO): NO